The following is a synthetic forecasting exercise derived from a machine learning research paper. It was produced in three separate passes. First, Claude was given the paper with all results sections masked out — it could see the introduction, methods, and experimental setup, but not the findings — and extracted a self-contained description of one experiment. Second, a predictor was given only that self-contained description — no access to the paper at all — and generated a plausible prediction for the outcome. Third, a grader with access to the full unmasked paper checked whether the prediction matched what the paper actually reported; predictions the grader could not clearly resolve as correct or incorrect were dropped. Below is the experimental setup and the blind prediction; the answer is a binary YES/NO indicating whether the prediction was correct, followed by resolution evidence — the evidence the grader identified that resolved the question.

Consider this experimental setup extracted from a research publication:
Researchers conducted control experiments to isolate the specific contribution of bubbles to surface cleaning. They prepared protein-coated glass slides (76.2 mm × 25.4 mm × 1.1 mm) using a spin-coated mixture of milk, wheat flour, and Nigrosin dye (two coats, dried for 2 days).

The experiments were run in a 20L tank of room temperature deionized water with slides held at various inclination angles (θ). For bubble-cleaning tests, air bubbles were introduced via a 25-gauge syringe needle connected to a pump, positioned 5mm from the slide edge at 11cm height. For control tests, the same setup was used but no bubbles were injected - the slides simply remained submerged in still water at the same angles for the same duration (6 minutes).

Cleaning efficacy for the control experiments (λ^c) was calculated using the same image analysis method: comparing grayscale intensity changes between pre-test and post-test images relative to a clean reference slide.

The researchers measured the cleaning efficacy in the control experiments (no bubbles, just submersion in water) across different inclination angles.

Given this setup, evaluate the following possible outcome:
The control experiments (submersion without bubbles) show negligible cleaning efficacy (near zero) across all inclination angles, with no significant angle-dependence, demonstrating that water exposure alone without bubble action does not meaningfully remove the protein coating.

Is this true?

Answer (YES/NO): NO